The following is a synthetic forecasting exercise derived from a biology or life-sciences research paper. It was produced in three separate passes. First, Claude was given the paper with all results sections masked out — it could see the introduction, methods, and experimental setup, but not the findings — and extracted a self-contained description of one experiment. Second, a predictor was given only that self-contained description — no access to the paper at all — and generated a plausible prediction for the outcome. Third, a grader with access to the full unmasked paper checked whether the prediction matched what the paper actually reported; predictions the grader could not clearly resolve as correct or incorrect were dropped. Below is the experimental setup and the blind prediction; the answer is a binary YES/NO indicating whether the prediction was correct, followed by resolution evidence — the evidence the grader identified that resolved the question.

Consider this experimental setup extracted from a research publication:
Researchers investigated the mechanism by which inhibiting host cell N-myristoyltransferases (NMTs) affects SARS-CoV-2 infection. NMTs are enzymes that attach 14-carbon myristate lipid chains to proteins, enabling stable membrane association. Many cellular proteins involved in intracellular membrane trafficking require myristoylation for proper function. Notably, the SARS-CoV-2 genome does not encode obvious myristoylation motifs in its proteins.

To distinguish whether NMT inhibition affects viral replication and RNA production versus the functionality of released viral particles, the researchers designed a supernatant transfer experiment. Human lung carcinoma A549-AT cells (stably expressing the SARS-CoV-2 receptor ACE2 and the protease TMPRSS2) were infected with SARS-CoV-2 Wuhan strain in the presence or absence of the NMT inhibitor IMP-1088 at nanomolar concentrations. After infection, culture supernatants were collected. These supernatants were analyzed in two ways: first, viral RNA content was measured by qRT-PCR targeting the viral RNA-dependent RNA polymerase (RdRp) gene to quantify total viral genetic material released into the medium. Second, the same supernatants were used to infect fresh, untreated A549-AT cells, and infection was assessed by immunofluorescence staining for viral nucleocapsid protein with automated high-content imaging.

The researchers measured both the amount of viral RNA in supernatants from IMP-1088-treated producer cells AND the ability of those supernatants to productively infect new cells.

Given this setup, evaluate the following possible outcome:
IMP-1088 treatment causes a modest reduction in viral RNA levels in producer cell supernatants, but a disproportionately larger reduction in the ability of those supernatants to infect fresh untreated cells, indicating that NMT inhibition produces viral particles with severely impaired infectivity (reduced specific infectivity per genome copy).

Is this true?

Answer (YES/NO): YES